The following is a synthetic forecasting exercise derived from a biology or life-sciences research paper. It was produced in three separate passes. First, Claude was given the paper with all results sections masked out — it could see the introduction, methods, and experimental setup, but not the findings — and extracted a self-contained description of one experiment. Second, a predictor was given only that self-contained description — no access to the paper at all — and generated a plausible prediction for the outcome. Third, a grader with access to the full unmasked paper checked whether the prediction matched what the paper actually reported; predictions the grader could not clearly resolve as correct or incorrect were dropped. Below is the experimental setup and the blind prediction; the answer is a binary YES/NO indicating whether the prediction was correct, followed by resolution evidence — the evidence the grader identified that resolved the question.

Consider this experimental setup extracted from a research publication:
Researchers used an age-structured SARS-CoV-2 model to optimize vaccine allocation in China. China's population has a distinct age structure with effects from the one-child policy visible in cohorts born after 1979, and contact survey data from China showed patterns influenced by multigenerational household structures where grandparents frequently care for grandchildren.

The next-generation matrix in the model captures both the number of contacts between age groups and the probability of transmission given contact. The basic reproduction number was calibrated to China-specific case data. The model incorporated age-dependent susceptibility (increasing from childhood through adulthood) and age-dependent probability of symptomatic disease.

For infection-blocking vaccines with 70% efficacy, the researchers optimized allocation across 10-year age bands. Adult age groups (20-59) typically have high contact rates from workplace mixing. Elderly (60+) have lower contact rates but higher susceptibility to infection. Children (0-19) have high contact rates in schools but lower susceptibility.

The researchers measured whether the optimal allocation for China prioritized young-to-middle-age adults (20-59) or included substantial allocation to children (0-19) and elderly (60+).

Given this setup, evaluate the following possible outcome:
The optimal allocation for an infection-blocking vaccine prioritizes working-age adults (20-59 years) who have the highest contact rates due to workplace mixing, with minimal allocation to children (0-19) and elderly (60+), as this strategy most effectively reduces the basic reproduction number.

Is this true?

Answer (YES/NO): NO